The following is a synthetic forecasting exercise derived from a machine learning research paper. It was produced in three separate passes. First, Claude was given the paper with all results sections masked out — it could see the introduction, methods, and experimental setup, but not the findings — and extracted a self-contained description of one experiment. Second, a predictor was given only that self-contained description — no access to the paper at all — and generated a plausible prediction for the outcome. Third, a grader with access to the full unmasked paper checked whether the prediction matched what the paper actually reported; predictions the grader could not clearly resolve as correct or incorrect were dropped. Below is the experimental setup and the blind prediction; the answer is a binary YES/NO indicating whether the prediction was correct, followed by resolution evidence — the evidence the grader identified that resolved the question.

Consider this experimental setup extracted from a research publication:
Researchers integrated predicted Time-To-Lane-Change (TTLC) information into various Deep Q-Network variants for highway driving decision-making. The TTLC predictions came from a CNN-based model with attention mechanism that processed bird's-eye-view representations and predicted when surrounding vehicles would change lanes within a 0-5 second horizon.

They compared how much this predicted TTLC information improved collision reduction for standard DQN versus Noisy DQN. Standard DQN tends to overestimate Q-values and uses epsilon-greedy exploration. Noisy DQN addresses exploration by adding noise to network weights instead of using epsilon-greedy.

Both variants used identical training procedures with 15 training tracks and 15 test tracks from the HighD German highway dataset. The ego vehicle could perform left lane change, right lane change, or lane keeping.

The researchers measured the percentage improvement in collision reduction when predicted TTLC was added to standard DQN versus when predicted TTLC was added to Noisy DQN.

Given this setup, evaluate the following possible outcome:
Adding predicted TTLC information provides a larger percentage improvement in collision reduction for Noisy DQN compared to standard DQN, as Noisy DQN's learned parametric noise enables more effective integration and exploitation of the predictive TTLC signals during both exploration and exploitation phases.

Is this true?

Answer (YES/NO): NO